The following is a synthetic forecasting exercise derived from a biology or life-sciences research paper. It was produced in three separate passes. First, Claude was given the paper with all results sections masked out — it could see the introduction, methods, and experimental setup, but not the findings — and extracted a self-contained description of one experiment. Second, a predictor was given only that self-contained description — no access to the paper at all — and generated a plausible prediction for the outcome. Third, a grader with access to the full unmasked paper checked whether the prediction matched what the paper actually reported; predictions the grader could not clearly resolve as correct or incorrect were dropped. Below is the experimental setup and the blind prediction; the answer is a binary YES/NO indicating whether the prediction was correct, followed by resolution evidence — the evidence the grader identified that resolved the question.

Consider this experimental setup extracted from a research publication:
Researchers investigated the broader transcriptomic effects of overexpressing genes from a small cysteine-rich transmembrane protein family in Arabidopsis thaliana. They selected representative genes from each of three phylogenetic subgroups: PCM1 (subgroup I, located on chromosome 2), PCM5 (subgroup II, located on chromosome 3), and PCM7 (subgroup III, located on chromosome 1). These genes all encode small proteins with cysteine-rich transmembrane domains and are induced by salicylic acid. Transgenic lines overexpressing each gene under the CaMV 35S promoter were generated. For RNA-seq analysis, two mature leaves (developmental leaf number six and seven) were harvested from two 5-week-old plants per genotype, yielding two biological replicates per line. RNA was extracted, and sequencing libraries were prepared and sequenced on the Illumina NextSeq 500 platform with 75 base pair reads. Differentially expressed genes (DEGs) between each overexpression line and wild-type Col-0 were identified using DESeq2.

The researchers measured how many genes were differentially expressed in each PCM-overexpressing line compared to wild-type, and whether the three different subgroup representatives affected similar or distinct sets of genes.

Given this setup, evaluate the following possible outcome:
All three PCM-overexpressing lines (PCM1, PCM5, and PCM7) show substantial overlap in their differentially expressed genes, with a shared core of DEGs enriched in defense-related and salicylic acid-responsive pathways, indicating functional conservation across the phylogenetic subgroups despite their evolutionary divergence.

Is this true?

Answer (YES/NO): NO